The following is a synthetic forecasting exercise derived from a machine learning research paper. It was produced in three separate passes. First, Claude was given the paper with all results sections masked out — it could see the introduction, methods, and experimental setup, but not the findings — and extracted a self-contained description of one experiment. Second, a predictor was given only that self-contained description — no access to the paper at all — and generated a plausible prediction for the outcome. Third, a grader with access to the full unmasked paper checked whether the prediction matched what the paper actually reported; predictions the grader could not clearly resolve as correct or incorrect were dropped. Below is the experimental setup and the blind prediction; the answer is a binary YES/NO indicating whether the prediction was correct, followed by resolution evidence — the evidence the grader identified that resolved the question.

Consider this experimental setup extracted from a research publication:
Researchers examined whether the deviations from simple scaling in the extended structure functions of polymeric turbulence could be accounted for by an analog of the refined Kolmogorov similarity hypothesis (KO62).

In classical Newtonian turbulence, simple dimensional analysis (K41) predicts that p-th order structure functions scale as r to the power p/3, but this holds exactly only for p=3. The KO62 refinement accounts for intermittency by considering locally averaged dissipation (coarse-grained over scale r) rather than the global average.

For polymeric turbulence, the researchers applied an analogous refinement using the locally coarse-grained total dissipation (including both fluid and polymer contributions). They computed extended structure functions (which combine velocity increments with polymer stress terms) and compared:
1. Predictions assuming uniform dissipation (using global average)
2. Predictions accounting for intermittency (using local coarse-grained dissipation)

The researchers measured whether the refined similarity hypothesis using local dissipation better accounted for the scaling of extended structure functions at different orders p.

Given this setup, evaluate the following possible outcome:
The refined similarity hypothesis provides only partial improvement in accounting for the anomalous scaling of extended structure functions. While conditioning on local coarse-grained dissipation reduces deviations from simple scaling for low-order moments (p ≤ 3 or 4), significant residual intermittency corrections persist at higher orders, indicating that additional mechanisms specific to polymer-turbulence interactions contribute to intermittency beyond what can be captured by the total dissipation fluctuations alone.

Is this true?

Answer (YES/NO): NO